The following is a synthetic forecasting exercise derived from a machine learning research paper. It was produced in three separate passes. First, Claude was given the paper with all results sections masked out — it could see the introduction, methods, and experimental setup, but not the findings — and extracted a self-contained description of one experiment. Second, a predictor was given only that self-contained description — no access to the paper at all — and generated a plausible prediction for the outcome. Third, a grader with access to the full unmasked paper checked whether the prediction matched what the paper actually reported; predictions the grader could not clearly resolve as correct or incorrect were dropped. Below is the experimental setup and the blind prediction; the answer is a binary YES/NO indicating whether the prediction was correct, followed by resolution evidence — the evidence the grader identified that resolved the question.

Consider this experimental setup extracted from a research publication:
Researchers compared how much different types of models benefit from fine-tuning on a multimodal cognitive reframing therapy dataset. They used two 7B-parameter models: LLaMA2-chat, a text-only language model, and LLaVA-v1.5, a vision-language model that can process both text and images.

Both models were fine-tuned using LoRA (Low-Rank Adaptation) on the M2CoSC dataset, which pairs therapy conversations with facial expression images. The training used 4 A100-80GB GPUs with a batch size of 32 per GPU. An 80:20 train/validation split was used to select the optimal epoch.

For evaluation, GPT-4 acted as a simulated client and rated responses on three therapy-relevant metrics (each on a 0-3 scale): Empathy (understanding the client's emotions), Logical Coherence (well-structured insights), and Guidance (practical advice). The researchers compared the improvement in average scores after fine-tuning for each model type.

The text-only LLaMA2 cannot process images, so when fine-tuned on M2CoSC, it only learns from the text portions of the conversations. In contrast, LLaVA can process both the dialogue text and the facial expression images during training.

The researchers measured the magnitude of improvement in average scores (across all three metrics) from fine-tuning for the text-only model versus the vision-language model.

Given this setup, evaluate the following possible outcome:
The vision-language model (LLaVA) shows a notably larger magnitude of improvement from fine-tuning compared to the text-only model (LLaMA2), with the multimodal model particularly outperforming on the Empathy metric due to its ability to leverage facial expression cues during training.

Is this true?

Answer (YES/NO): YES